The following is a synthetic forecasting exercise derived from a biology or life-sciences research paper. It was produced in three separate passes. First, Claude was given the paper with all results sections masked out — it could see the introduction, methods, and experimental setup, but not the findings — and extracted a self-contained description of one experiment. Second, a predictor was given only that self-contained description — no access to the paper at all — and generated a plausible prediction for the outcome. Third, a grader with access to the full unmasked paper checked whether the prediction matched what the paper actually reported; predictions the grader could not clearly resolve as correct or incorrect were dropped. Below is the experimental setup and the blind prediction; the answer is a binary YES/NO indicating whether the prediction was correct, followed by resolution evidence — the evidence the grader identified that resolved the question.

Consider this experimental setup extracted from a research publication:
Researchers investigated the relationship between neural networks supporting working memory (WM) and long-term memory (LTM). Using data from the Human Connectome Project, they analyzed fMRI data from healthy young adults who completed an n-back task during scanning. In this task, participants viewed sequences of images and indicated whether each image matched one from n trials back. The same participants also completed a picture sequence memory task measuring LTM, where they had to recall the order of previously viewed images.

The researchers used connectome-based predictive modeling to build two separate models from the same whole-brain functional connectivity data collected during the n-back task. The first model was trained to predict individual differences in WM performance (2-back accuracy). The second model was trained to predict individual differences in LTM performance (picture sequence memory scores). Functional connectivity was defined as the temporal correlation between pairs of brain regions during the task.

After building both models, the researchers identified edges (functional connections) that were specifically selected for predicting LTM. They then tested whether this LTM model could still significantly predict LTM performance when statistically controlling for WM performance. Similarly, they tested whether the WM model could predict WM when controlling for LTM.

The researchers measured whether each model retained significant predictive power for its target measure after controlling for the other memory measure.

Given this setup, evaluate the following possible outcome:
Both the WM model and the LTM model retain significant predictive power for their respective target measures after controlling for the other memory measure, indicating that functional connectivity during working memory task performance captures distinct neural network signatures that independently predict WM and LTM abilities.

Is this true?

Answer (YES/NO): YES